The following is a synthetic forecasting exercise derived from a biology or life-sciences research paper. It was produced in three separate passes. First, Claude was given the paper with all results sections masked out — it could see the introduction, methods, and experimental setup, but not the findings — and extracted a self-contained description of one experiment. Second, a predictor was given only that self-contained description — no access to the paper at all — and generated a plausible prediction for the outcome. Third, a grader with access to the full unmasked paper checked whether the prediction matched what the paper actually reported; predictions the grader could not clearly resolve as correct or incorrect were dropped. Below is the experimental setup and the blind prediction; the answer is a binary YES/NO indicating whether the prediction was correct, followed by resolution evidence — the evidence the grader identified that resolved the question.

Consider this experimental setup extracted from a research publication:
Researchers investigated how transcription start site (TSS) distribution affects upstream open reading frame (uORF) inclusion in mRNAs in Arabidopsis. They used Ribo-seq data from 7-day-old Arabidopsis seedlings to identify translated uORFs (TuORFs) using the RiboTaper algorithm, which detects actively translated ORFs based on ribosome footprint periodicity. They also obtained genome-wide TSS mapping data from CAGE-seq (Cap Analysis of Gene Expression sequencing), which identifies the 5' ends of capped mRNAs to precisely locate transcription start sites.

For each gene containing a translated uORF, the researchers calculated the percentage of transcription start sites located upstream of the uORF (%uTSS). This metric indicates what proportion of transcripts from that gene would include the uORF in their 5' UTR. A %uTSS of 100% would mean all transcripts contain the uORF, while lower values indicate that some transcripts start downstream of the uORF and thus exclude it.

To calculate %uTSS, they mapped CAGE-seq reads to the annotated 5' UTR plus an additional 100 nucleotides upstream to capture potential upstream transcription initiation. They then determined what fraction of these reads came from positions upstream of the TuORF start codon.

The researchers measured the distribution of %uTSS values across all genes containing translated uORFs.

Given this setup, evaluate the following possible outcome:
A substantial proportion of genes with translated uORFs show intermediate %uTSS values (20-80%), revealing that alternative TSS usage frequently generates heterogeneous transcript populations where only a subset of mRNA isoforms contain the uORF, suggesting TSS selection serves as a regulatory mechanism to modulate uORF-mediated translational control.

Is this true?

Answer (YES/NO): NO